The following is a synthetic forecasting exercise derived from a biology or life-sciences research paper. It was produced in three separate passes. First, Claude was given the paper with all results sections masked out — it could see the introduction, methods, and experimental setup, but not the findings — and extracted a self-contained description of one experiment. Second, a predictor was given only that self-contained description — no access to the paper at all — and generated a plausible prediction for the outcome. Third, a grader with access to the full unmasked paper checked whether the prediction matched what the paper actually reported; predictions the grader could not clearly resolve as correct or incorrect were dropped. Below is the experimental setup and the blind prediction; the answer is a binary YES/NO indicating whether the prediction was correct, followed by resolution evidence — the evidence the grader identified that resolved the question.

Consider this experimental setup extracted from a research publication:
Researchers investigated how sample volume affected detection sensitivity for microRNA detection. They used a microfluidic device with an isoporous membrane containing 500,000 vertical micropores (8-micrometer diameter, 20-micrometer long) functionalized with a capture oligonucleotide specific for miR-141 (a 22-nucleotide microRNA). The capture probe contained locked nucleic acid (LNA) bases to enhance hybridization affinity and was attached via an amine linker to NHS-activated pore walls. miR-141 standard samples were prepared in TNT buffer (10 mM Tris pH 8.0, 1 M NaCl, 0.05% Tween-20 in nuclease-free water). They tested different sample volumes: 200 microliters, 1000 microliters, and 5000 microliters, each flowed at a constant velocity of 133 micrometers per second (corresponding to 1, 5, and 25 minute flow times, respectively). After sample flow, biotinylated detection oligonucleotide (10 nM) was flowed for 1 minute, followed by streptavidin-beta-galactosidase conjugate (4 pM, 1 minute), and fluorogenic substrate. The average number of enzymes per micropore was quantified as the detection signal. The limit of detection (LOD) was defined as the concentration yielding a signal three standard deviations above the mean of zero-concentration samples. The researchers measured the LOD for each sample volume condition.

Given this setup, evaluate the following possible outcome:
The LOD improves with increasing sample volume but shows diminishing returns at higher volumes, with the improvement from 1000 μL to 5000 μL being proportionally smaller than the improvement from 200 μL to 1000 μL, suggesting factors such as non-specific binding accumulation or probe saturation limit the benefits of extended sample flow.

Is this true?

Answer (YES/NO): NO